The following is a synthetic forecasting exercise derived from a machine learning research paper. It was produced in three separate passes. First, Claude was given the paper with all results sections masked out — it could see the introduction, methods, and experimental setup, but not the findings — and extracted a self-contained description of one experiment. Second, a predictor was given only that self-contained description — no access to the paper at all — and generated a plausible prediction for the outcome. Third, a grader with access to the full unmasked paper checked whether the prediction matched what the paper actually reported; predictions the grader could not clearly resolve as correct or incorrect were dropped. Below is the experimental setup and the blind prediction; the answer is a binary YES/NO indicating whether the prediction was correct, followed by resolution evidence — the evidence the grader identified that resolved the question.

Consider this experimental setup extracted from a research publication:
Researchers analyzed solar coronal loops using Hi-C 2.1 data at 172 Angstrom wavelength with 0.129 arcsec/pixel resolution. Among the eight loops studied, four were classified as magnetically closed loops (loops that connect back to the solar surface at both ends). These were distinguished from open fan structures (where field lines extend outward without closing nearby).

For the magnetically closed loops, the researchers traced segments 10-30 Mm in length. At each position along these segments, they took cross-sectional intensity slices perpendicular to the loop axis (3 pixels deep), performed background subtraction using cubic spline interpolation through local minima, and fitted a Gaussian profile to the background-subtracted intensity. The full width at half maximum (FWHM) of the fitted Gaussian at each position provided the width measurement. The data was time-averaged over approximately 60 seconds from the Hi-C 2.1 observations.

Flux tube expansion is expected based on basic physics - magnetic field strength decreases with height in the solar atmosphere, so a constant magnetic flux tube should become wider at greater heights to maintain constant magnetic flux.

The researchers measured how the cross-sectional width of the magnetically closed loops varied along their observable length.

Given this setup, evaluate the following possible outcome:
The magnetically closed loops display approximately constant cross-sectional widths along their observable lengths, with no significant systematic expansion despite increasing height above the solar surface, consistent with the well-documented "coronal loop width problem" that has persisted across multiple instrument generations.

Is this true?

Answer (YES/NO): YES